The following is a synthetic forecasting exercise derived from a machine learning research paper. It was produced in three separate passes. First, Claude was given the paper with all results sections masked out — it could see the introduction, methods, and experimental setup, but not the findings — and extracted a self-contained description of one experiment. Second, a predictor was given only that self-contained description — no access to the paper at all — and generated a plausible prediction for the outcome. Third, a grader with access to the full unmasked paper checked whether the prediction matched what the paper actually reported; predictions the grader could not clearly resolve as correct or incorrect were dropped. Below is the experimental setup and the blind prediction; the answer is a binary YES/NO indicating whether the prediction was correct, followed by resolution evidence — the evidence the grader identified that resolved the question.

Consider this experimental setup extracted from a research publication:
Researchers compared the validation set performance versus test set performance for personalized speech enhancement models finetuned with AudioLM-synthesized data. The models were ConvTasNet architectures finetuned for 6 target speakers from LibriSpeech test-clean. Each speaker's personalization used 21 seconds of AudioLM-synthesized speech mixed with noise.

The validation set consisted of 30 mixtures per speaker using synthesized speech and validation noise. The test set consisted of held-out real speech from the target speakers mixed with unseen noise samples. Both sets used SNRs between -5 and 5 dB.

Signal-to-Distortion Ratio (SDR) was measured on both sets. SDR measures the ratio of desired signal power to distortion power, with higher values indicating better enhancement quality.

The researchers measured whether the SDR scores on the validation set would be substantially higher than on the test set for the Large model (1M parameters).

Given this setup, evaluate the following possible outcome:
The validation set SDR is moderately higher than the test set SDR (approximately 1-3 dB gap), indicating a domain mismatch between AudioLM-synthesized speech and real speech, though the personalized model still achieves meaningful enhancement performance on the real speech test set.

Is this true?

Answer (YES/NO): YES